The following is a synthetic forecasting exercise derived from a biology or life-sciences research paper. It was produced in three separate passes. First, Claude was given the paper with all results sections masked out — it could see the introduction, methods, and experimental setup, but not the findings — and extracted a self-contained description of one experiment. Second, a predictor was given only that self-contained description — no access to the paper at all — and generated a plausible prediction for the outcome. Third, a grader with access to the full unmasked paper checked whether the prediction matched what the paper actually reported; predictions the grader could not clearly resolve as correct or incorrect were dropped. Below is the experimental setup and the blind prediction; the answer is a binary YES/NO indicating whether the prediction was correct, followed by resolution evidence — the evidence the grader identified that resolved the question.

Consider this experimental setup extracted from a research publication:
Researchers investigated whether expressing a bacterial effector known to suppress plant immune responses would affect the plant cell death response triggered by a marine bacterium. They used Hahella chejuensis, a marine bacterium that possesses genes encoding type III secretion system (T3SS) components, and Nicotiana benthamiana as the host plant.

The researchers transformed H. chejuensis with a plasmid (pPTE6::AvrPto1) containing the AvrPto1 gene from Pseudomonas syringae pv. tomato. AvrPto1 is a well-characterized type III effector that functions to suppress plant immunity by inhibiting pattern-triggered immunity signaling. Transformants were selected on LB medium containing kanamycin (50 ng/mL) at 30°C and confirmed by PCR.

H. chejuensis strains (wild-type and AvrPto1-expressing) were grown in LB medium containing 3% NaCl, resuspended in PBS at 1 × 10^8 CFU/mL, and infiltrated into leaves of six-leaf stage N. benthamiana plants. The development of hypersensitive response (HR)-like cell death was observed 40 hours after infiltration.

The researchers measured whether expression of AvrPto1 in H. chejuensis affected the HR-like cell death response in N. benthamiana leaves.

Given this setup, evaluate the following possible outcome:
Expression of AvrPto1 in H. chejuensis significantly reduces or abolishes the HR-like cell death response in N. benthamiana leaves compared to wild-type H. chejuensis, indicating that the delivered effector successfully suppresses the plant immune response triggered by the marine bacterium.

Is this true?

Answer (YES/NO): YES